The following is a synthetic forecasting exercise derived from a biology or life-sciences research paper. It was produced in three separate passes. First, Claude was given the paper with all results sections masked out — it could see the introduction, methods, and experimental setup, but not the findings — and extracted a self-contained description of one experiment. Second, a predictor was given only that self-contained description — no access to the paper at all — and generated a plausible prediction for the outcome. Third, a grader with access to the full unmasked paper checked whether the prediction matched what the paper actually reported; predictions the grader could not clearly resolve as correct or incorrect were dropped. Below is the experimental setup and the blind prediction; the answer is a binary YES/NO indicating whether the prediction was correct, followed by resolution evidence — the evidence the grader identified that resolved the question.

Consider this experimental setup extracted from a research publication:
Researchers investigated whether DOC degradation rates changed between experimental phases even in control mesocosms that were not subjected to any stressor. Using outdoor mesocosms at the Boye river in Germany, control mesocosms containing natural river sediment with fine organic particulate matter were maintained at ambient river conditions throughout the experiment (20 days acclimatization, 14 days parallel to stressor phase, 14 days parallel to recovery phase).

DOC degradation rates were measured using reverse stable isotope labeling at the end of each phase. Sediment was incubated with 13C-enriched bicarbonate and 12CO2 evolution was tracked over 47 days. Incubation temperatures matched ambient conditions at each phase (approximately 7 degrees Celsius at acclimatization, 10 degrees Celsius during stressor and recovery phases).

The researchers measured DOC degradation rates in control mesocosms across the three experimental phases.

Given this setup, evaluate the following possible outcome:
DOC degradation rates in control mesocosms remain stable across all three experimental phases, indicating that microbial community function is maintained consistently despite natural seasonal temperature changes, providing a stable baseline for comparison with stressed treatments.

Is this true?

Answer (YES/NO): NO